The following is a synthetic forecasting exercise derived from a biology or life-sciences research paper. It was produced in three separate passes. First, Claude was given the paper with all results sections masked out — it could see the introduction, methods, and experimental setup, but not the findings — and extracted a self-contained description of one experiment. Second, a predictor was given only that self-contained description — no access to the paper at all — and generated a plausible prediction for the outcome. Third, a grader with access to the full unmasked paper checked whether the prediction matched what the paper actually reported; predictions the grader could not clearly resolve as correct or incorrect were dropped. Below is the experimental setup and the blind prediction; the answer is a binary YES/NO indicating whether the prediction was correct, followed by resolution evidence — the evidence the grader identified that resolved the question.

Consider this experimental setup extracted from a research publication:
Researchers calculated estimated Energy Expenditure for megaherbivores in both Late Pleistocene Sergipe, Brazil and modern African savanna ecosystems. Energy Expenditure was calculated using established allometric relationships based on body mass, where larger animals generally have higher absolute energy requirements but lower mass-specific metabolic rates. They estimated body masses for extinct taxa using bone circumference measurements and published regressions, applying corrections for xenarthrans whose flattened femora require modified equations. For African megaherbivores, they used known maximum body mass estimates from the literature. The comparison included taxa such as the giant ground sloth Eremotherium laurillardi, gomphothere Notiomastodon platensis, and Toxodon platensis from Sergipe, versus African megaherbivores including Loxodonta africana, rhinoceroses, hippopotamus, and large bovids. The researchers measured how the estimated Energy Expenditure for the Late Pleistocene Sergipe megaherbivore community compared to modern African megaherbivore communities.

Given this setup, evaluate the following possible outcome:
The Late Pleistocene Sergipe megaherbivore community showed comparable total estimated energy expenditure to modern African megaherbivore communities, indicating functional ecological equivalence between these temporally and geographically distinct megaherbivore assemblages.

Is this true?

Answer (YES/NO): NO